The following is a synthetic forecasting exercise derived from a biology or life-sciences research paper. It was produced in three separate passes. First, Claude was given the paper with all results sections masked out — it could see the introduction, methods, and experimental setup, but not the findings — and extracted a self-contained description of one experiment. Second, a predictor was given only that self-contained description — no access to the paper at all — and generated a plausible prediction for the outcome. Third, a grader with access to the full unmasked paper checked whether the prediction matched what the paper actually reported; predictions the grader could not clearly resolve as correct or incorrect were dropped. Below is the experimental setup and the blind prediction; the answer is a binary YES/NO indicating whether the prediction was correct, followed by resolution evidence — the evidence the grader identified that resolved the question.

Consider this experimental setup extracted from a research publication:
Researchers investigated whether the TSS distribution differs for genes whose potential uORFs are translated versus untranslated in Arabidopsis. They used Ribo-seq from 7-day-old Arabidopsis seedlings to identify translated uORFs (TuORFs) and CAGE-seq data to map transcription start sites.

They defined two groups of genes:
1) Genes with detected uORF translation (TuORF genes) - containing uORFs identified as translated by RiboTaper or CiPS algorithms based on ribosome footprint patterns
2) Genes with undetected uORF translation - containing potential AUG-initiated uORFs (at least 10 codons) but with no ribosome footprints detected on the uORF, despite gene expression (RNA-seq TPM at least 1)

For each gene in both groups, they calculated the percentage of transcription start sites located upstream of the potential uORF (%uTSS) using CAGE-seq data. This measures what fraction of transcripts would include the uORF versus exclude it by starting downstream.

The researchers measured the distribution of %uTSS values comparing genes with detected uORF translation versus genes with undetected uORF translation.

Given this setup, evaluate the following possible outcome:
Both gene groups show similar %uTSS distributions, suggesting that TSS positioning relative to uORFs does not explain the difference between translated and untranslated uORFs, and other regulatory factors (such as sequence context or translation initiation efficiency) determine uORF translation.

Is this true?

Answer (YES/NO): NO